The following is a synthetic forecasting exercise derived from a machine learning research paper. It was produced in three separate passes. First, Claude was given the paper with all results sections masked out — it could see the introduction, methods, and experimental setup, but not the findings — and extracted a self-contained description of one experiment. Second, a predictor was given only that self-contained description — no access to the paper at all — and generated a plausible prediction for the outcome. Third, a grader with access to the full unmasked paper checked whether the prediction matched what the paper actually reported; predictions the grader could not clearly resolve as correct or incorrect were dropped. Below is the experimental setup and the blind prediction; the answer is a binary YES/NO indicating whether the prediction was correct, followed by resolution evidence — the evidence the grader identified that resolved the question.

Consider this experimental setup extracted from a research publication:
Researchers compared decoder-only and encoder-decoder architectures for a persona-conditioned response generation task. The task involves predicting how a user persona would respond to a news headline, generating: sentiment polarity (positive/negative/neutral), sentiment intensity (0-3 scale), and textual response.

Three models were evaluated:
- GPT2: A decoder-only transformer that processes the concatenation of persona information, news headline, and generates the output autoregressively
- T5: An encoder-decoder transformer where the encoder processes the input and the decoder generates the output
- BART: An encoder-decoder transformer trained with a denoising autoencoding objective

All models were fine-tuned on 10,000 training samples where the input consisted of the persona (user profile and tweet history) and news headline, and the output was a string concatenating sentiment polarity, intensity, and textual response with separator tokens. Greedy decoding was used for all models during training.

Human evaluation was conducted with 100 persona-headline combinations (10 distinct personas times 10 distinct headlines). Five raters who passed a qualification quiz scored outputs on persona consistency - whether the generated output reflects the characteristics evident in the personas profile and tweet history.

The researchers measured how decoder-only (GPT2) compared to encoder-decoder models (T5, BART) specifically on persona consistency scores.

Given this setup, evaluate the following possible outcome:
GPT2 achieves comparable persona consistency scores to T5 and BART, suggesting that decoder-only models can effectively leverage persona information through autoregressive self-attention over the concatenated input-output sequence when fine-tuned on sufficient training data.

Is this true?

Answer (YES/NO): NO